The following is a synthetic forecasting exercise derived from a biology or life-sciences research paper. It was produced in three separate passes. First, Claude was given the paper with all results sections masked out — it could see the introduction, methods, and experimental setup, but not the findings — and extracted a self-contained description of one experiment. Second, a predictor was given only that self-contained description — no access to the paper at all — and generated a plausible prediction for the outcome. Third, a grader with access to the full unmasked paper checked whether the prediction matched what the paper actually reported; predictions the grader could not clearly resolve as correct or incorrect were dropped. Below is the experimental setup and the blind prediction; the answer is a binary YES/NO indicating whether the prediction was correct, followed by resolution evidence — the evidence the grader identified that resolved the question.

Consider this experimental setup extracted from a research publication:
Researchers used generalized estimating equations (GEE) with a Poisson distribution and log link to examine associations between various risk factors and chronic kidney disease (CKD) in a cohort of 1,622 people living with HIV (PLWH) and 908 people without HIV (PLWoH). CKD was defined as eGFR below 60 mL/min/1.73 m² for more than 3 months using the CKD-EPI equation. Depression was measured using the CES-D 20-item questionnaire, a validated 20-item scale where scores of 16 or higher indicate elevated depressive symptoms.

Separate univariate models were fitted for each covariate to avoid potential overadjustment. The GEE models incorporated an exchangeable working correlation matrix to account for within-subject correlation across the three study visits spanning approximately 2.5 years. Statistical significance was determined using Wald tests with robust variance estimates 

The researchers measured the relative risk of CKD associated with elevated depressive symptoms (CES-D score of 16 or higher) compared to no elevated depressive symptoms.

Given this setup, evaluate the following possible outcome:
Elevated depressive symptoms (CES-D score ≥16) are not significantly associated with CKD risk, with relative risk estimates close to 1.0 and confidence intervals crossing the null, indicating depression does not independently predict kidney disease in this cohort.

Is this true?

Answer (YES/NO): YES